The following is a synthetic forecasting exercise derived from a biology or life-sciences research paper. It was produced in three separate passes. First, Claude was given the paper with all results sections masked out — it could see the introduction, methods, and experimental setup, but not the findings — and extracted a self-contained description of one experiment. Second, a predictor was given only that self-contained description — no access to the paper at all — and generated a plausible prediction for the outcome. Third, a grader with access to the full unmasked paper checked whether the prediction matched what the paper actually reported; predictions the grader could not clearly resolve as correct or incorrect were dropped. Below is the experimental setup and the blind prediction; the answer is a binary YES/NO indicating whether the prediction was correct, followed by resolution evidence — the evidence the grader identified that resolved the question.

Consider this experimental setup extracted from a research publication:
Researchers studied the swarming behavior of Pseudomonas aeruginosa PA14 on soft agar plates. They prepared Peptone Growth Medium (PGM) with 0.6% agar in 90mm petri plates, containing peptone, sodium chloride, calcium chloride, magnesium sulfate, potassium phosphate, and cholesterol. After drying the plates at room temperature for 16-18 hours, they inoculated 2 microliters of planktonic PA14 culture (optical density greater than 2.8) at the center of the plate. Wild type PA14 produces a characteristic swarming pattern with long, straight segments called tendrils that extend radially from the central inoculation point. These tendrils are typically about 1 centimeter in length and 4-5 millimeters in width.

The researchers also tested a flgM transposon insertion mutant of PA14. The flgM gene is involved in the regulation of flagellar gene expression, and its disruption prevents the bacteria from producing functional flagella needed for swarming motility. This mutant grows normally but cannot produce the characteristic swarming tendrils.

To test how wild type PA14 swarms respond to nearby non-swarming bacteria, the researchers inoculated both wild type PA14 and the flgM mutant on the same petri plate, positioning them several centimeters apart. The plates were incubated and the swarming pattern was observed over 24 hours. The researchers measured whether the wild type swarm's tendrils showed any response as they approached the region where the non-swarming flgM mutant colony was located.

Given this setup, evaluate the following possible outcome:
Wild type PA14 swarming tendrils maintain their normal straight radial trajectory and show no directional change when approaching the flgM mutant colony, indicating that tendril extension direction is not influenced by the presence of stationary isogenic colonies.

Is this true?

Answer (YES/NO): NO